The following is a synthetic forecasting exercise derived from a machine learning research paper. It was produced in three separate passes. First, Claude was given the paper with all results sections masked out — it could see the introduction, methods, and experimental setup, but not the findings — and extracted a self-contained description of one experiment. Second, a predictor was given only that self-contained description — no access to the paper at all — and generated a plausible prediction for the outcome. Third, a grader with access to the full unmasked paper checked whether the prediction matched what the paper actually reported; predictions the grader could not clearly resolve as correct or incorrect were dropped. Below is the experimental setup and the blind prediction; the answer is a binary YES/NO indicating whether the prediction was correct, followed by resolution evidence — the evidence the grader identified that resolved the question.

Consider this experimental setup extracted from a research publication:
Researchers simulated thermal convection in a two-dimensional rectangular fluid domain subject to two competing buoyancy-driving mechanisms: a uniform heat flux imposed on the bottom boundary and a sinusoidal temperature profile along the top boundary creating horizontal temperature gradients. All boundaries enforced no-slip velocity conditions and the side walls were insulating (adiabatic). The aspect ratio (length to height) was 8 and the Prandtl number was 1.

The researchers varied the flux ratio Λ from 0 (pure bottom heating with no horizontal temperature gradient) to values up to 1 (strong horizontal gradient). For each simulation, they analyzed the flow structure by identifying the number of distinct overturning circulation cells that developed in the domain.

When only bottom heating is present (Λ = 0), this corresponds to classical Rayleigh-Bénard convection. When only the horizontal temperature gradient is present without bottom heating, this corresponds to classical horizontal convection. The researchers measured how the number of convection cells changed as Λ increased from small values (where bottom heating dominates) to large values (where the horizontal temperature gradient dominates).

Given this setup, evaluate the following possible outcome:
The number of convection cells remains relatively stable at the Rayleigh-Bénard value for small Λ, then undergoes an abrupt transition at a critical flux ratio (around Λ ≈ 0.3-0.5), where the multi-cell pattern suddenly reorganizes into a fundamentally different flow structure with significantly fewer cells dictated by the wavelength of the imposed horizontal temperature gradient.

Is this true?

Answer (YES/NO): NO